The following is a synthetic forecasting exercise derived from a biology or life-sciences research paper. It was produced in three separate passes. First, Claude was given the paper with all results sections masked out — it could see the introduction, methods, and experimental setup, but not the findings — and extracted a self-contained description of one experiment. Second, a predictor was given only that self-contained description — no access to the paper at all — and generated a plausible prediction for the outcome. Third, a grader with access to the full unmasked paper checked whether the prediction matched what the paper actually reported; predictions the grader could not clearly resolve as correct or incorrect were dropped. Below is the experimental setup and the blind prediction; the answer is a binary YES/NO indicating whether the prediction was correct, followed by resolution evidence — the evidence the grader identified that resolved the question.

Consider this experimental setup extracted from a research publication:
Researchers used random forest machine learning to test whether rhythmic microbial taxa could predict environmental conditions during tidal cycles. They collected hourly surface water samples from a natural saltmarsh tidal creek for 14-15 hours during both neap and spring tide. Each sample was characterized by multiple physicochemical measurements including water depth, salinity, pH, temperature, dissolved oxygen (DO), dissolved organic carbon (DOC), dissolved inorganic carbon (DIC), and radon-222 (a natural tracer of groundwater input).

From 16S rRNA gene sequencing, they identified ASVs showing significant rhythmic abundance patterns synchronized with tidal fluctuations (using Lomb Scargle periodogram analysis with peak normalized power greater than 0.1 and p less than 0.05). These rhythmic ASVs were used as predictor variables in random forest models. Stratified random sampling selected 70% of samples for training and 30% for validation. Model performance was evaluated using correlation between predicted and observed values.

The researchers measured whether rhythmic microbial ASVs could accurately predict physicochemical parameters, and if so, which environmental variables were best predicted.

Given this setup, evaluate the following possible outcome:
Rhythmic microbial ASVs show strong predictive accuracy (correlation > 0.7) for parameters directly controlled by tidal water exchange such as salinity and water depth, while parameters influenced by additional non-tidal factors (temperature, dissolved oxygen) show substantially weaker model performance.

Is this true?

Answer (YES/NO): YES